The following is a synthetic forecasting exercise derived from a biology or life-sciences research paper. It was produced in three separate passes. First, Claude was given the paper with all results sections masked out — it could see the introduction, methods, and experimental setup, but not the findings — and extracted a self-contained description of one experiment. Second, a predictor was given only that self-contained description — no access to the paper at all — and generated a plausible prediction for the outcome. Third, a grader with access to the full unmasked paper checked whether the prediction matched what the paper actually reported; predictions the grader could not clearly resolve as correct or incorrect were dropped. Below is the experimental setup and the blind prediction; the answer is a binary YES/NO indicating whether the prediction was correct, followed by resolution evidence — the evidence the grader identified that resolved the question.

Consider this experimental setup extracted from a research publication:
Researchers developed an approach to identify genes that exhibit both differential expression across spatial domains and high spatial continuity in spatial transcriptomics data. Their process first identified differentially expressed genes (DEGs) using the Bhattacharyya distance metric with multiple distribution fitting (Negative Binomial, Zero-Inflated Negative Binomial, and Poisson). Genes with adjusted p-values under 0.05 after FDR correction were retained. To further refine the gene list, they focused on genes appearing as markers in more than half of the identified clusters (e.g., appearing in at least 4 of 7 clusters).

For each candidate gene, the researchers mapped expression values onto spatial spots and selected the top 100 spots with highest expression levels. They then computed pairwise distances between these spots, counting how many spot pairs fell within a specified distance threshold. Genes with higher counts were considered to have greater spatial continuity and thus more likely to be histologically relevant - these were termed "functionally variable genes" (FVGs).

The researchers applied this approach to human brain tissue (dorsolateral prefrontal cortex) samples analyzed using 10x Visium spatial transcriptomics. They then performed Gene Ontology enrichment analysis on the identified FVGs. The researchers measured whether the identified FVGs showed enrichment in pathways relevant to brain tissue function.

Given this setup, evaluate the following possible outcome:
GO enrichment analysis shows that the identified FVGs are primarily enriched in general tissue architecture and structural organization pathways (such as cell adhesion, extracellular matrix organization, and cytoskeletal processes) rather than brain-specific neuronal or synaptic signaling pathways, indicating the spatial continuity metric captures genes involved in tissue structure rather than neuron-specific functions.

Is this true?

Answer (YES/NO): NO